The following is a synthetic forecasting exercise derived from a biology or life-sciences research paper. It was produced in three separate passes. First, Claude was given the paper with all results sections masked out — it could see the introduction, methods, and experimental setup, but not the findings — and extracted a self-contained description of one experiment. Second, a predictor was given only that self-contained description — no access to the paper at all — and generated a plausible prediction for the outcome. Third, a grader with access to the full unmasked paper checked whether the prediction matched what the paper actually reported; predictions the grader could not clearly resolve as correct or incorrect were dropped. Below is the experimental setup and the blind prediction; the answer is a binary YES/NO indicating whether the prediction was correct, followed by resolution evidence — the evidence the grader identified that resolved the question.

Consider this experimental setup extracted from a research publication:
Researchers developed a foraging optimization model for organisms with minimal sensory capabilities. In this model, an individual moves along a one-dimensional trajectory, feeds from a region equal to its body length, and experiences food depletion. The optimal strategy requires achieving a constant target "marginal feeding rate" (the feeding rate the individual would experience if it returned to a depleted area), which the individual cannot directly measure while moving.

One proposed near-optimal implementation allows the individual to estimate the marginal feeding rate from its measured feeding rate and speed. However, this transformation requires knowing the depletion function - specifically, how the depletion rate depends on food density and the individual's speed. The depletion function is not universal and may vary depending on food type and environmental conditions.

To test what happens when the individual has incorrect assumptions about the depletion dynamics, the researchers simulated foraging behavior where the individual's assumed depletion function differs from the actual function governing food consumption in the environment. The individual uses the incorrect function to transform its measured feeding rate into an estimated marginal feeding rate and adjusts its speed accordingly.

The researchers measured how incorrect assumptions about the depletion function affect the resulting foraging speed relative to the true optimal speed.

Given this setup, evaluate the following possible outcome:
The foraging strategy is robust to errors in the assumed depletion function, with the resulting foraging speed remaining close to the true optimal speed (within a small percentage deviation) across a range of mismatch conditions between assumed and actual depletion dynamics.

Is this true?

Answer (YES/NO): NO